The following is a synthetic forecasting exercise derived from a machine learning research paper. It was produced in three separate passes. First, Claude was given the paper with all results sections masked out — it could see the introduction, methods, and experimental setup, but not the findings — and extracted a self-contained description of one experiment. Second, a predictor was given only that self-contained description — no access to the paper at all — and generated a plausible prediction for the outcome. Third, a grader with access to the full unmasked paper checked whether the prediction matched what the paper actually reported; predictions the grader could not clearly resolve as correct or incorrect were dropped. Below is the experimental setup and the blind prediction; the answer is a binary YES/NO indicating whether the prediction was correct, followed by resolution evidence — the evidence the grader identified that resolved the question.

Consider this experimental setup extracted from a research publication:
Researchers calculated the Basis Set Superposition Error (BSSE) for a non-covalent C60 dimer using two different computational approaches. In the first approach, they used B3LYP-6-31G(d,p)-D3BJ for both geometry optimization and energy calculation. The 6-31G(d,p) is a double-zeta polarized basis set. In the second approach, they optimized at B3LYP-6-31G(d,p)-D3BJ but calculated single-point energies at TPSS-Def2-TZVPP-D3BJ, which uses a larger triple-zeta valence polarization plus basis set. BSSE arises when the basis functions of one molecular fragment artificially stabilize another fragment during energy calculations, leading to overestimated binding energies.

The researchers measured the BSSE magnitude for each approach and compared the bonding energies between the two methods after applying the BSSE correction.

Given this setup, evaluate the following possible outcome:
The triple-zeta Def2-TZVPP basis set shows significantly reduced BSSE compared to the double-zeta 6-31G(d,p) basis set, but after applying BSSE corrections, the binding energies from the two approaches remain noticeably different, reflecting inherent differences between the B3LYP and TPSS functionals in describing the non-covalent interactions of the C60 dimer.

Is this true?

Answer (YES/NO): NO